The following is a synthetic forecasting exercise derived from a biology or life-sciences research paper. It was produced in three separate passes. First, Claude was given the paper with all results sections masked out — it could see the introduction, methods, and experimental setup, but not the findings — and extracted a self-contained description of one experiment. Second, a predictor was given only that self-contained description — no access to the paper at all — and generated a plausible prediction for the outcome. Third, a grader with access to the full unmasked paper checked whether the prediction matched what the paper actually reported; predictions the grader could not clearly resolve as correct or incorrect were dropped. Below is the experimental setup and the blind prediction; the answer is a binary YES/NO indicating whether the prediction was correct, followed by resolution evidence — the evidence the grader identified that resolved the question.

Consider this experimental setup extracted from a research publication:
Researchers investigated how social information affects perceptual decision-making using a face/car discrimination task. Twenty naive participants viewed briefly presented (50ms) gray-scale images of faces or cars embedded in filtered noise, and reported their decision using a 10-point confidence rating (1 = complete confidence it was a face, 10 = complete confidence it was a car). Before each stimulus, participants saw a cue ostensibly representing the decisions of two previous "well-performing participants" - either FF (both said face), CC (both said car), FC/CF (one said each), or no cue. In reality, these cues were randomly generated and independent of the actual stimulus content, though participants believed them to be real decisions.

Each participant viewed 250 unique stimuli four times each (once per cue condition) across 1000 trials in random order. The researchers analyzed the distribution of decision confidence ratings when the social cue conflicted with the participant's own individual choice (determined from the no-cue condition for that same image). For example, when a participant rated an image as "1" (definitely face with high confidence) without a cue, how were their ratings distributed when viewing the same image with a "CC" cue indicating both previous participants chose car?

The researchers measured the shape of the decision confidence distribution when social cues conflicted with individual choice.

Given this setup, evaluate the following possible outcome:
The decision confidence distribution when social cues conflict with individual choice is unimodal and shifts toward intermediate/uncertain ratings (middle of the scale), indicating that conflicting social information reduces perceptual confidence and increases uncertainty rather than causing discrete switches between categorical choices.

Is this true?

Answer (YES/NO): NO